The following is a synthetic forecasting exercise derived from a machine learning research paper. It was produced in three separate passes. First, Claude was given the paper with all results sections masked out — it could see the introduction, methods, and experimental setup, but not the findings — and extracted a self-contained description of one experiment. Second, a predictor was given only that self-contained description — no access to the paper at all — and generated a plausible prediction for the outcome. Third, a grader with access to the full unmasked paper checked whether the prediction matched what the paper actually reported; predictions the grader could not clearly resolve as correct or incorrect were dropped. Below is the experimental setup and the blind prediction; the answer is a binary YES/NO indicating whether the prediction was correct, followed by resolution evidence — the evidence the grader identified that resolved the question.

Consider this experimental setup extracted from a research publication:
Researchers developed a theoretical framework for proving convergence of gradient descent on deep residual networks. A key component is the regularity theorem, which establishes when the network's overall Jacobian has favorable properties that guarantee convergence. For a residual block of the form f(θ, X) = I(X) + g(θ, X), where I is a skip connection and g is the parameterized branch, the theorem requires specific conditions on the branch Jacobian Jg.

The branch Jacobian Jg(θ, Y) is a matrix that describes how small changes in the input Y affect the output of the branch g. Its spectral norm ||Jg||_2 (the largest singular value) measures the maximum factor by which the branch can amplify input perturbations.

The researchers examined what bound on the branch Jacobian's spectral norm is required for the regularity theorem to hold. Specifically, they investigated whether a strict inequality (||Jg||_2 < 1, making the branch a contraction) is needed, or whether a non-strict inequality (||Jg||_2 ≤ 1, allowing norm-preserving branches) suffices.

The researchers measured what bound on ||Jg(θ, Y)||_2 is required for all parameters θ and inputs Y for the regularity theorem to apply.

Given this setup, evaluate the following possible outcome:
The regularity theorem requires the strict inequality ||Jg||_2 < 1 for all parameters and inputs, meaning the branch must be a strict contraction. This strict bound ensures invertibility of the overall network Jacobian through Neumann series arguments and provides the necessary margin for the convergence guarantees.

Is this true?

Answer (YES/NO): YES